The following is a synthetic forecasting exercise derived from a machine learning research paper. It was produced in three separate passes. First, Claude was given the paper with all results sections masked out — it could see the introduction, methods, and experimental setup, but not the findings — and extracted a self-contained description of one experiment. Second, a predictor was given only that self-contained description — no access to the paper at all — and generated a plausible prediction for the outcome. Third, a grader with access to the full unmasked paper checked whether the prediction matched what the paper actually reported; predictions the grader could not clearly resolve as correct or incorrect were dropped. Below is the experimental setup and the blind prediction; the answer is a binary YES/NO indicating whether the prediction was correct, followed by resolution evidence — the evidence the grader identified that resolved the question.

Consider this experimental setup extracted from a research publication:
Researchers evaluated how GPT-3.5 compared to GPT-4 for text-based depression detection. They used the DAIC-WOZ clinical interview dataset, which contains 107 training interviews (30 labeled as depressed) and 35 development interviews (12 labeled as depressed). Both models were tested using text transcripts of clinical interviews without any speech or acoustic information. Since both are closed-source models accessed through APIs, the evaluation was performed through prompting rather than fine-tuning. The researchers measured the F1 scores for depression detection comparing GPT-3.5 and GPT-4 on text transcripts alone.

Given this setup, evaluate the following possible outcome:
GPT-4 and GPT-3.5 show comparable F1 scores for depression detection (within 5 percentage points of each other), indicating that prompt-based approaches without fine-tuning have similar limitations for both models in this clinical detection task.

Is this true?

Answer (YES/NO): YES